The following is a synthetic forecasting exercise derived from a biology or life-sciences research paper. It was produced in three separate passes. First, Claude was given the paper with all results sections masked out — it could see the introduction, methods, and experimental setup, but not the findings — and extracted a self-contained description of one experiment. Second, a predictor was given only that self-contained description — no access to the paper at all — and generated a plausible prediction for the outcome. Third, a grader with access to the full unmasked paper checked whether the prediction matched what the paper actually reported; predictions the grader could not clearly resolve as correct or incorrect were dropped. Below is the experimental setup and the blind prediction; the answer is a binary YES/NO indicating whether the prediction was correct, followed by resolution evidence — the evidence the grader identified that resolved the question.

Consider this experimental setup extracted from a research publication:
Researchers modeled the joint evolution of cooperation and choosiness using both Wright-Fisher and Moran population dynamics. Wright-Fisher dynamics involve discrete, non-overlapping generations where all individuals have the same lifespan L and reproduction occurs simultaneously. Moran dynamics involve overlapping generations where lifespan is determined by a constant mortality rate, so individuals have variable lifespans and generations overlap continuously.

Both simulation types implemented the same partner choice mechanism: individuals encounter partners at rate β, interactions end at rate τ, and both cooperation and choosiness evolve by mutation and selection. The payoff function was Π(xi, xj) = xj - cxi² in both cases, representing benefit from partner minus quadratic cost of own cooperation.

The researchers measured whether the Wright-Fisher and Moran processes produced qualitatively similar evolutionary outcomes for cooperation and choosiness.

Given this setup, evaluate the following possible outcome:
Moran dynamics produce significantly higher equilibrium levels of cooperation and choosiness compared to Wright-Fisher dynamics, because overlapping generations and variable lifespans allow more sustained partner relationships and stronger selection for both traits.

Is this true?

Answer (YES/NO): NO